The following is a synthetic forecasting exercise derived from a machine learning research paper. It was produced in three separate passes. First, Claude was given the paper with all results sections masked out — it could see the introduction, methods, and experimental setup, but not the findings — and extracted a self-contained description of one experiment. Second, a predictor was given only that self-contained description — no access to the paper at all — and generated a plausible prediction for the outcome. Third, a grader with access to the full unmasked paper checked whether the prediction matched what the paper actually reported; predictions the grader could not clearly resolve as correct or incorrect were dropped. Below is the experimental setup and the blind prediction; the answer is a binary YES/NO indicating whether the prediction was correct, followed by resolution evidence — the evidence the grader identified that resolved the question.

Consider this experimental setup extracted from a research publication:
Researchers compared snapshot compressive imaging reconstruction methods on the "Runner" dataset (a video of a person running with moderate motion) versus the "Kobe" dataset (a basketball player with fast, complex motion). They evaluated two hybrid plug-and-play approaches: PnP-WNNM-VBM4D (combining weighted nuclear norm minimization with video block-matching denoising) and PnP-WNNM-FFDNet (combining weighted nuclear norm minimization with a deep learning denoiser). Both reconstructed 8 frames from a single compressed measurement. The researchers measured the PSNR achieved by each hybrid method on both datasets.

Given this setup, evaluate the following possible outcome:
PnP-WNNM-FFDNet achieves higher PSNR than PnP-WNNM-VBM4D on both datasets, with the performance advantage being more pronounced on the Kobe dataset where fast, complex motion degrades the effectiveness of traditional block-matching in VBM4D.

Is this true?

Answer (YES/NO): NO